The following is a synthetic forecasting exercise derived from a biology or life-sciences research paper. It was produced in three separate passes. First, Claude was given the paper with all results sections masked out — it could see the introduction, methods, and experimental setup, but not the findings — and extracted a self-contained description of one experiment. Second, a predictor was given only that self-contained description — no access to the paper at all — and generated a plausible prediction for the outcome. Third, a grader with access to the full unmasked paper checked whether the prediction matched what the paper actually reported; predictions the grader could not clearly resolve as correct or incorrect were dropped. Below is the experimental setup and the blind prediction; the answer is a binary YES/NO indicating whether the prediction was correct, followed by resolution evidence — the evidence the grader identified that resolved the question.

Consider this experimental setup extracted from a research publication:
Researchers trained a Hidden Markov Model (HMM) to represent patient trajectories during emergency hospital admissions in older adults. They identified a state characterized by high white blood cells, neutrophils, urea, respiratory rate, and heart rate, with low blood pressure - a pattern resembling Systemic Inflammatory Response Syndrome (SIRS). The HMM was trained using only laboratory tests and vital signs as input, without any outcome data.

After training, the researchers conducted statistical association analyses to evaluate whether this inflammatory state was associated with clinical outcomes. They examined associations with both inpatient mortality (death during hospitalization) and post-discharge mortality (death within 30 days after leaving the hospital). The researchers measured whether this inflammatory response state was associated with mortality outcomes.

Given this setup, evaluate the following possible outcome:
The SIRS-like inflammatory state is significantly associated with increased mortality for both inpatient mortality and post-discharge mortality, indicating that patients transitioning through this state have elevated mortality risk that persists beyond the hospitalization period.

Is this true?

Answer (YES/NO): YES